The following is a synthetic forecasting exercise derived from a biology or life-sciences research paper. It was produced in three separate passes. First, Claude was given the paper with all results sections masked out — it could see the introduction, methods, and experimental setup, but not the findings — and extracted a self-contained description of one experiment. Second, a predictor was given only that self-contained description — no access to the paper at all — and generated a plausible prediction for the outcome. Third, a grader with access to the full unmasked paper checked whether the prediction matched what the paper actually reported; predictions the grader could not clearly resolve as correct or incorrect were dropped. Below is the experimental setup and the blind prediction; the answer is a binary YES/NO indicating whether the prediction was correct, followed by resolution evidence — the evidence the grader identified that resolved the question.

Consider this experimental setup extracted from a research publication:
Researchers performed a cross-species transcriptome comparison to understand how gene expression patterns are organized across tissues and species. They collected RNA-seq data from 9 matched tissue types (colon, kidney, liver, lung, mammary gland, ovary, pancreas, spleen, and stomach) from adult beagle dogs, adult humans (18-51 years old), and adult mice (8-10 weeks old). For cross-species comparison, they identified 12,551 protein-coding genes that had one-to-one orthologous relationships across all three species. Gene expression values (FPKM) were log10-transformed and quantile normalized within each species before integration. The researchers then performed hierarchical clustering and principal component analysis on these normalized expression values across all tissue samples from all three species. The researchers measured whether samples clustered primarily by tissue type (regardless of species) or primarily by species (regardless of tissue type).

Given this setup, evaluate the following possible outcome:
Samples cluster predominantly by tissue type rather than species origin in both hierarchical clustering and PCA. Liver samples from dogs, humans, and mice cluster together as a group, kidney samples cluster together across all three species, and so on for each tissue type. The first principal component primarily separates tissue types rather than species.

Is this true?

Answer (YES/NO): NO